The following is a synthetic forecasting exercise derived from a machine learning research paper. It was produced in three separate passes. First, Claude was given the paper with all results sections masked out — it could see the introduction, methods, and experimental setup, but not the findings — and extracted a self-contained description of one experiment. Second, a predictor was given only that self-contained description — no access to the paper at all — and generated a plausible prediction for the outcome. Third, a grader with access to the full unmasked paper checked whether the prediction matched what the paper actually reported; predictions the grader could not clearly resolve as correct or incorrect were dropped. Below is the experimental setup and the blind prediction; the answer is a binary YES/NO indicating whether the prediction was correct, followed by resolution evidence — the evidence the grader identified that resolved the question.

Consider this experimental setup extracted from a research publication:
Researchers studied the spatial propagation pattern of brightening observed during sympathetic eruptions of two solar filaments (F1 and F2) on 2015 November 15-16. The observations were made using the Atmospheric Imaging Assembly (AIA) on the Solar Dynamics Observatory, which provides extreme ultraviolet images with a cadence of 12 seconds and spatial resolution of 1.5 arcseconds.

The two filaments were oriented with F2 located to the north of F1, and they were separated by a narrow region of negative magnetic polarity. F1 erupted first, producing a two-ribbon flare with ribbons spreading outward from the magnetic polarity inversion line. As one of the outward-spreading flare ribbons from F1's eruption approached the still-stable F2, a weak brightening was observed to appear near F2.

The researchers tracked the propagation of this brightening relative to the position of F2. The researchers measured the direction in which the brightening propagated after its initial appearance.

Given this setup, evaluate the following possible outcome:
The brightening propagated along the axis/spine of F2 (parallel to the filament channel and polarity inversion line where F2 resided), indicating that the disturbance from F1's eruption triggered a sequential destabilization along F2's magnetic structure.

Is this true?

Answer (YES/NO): NO